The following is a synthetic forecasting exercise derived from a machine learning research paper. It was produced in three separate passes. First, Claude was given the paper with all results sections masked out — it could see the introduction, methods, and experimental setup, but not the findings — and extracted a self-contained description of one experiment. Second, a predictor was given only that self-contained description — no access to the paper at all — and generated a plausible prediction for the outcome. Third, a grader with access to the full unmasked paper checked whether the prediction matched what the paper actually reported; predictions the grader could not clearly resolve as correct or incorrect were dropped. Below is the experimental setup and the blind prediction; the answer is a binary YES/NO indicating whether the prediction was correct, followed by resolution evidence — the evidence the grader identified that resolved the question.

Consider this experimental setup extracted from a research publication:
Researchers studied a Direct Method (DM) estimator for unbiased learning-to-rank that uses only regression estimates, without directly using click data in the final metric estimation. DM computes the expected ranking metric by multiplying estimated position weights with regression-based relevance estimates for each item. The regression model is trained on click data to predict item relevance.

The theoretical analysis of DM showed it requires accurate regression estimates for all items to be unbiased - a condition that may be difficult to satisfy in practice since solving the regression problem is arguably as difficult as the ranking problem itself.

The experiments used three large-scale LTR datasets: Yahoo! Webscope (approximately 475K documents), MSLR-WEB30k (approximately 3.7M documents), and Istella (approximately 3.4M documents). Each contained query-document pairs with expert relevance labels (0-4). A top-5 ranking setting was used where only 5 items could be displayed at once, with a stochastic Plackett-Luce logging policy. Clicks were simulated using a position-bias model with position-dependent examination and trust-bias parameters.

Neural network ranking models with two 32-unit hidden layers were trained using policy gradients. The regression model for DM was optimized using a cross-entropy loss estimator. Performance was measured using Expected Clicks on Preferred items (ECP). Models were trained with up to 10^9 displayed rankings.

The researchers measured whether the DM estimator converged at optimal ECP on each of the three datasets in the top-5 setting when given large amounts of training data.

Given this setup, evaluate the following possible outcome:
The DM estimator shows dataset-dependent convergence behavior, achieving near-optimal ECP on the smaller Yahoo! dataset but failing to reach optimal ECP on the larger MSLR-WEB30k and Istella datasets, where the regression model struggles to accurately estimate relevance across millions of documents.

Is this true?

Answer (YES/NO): NO